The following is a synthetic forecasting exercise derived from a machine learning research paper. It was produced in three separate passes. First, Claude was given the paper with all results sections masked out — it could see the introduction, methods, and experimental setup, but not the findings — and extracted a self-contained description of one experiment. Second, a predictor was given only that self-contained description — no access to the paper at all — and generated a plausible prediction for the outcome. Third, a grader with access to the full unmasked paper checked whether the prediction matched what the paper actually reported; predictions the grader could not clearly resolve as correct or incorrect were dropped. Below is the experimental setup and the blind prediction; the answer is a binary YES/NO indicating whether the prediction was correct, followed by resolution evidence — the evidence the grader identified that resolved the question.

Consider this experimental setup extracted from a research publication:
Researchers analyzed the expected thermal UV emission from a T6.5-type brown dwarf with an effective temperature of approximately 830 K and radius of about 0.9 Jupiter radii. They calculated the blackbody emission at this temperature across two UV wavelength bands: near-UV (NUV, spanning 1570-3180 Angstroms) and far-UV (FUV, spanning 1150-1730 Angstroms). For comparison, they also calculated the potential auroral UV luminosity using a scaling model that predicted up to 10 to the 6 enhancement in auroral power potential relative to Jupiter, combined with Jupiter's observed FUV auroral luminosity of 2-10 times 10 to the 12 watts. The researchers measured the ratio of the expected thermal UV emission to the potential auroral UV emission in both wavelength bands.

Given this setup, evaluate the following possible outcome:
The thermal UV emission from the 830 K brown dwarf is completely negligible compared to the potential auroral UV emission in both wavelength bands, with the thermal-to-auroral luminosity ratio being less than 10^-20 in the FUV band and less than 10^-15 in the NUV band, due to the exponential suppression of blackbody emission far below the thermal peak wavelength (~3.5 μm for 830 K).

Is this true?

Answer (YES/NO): YES